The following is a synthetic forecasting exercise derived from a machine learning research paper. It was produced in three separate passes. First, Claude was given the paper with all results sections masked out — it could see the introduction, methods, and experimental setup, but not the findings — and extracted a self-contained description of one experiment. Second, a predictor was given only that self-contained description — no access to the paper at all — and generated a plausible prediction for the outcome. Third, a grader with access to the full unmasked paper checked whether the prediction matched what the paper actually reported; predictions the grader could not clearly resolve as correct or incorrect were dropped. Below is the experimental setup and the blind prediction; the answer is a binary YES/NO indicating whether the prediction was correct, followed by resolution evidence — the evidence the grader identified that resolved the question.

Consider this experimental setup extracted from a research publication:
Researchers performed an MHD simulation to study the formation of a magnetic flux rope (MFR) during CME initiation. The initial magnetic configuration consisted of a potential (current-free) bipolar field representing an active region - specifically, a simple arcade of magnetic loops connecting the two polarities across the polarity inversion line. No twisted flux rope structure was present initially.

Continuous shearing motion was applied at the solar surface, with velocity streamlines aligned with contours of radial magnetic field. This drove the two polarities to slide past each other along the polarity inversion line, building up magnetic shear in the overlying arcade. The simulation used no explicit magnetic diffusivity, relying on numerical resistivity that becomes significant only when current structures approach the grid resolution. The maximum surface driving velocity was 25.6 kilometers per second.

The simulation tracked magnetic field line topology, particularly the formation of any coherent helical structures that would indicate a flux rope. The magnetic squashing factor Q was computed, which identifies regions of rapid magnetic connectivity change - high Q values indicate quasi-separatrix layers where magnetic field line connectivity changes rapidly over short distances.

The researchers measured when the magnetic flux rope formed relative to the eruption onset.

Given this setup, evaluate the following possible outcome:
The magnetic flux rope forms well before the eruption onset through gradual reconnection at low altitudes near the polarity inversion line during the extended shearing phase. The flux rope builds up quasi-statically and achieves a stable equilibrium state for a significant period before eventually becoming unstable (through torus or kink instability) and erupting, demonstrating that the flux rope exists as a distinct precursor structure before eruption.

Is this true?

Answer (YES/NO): NO